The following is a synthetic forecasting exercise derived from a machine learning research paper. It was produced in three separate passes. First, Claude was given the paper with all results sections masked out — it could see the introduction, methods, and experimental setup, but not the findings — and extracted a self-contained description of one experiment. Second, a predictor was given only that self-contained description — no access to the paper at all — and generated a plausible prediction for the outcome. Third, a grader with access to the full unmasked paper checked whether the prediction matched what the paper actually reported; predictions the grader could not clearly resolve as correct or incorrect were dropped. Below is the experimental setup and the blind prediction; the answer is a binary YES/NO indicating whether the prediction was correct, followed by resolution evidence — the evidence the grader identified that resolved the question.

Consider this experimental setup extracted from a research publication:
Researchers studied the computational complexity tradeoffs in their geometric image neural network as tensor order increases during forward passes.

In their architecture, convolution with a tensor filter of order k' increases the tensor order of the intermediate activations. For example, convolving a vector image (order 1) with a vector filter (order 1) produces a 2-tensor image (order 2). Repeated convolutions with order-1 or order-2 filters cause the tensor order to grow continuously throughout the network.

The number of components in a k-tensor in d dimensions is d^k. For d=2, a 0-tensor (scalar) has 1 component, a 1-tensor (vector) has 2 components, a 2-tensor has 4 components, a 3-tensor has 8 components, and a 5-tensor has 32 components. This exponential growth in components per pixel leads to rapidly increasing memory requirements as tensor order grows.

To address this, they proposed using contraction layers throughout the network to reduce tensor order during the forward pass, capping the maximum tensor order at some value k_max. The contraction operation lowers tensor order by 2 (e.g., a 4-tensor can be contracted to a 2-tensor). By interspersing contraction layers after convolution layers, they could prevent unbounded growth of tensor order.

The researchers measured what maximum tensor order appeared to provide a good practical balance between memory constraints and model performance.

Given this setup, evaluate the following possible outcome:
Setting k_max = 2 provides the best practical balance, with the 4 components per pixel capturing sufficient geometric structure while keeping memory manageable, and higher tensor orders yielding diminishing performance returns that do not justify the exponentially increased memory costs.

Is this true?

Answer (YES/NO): NO